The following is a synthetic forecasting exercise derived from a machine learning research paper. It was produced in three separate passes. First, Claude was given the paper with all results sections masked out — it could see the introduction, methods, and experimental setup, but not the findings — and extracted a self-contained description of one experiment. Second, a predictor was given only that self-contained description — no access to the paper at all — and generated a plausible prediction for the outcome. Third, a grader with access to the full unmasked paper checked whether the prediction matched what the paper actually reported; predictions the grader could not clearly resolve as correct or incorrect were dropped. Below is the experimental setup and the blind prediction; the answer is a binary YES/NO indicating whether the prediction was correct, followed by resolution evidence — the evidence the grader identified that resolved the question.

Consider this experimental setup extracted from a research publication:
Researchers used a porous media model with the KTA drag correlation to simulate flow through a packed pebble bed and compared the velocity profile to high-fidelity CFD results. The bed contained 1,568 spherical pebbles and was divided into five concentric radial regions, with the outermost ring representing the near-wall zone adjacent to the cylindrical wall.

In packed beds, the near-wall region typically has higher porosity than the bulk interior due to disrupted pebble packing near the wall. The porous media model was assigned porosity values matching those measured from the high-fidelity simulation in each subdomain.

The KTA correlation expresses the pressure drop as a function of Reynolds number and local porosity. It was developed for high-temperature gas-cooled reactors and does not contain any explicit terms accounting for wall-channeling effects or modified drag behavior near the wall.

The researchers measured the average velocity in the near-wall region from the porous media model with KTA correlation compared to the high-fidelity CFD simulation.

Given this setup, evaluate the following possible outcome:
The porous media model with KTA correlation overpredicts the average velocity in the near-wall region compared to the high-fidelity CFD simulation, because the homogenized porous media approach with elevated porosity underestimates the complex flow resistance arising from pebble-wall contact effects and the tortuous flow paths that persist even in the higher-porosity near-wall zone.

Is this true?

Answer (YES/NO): YES